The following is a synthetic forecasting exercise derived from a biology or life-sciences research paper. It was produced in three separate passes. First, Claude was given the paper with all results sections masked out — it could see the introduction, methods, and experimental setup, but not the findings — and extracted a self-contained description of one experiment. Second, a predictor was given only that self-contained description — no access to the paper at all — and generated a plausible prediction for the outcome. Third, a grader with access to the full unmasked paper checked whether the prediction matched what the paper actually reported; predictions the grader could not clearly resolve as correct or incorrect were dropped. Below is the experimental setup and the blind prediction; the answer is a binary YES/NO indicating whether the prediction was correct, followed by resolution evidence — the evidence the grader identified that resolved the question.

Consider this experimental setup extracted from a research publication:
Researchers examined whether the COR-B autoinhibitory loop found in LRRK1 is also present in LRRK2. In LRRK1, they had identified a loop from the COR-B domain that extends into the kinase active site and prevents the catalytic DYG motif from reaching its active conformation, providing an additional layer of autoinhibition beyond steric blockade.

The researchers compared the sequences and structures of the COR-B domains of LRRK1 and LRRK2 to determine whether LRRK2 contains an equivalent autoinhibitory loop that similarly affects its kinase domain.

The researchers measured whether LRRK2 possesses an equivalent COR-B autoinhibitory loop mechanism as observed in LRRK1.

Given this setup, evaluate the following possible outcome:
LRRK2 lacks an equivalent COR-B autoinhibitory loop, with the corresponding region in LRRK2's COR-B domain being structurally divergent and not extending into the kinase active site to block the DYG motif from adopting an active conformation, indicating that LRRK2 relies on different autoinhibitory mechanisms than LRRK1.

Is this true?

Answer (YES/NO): YES